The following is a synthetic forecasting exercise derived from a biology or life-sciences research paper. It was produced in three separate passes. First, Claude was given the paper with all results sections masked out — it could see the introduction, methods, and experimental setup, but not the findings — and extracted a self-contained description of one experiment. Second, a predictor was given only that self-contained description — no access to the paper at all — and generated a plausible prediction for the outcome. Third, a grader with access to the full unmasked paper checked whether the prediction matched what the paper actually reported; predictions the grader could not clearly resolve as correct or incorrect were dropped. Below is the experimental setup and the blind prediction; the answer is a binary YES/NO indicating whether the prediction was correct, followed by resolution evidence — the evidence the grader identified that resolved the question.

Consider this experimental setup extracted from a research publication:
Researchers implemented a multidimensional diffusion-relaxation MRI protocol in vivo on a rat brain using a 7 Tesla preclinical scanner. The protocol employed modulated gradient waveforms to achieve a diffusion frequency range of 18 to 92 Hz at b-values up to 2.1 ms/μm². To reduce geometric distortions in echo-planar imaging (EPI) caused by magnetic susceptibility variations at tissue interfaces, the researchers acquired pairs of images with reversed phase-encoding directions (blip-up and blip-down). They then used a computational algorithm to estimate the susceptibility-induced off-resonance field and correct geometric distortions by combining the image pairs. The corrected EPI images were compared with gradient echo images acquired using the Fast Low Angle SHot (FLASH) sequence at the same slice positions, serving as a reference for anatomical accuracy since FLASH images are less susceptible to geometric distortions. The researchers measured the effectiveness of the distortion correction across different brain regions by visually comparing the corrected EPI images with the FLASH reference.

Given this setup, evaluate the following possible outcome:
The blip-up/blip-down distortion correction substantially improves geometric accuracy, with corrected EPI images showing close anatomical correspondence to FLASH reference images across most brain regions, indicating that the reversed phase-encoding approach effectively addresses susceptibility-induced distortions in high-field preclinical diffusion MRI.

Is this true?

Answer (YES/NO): YES